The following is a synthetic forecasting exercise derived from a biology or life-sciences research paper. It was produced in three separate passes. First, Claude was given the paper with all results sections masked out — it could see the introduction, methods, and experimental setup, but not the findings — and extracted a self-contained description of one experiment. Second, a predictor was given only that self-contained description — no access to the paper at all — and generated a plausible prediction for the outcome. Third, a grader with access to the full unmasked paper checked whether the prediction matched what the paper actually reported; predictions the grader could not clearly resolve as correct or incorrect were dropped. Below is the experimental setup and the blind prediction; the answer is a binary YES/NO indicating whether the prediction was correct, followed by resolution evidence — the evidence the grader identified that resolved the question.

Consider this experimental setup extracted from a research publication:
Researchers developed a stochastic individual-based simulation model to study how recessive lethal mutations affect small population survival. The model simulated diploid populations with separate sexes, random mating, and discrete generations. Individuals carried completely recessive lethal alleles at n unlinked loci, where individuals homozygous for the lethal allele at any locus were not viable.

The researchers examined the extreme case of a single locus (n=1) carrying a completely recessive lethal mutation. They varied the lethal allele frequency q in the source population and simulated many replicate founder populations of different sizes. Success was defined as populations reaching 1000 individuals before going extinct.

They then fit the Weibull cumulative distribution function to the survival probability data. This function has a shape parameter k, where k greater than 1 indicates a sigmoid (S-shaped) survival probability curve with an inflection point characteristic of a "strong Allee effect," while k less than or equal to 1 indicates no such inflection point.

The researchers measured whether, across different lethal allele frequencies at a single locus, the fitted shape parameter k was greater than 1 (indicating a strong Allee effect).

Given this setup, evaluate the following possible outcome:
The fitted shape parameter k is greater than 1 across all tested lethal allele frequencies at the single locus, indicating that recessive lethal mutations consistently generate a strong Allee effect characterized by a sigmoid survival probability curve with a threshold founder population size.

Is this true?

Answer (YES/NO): NO